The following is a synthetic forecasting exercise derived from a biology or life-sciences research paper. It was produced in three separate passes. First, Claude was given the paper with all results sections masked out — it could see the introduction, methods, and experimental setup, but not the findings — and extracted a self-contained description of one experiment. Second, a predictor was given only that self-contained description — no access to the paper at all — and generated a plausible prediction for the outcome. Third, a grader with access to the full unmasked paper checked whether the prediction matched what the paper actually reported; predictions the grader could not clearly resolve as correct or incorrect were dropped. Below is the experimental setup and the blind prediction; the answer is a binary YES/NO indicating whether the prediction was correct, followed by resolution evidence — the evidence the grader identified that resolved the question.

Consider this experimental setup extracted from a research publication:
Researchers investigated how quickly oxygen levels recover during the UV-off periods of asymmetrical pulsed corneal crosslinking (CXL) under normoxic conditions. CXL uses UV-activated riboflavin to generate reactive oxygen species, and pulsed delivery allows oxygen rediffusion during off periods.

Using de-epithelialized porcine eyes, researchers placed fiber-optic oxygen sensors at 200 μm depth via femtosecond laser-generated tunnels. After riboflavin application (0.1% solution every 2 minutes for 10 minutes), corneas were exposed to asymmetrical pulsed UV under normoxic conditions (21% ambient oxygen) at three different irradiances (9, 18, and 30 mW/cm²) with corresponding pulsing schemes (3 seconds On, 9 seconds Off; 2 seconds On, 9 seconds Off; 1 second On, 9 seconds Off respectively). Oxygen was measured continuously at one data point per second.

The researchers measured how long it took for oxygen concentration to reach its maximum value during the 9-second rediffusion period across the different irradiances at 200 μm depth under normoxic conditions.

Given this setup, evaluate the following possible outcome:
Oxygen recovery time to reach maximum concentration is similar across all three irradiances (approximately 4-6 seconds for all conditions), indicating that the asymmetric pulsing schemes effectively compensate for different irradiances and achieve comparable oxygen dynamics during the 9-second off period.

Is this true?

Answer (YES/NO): NO